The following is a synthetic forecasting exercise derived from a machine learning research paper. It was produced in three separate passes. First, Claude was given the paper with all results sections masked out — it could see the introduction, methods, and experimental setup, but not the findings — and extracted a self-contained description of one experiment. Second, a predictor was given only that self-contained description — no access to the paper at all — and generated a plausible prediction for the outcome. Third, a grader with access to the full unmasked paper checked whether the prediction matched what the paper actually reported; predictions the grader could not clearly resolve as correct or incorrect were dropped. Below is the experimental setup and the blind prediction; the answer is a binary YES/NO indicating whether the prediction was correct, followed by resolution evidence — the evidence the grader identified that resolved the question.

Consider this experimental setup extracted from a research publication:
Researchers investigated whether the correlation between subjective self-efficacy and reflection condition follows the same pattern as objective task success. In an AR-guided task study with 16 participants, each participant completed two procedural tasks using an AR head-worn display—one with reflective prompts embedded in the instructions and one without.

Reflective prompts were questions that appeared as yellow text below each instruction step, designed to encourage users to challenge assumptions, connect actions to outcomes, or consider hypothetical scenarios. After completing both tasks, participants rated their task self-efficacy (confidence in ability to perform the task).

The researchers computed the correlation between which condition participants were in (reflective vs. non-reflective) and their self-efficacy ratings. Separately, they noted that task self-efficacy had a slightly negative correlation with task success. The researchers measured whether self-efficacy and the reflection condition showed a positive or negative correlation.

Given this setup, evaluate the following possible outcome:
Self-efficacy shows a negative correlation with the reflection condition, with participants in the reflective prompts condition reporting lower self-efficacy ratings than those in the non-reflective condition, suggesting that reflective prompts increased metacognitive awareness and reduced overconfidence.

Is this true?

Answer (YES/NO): YES